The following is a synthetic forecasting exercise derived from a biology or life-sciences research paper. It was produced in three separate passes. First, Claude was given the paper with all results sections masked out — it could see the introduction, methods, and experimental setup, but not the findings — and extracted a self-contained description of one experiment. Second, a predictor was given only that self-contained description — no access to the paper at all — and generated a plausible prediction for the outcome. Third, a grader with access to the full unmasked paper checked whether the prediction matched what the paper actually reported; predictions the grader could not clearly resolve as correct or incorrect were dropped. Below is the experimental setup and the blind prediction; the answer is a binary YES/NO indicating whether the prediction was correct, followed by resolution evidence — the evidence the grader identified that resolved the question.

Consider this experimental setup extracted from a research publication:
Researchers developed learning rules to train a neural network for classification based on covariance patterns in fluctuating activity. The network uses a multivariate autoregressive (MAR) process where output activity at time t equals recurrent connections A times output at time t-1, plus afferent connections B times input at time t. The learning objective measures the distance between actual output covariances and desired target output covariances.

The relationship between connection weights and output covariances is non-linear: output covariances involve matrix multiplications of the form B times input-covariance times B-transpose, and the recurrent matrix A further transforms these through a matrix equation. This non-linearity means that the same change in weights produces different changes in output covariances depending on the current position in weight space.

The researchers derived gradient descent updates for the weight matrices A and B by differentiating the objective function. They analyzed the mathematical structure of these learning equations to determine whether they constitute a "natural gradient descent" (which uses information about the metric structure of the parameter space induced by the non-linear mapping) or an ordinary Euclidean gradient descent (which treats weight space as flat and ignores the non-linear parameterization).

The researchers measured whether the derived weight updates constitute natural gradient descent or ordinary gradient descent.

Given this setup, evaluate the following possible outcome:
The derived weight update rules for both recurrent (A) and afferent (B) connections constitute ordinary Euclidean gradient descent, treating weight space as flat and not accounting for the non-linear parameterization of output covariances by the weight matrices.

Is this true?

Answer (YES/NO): NO